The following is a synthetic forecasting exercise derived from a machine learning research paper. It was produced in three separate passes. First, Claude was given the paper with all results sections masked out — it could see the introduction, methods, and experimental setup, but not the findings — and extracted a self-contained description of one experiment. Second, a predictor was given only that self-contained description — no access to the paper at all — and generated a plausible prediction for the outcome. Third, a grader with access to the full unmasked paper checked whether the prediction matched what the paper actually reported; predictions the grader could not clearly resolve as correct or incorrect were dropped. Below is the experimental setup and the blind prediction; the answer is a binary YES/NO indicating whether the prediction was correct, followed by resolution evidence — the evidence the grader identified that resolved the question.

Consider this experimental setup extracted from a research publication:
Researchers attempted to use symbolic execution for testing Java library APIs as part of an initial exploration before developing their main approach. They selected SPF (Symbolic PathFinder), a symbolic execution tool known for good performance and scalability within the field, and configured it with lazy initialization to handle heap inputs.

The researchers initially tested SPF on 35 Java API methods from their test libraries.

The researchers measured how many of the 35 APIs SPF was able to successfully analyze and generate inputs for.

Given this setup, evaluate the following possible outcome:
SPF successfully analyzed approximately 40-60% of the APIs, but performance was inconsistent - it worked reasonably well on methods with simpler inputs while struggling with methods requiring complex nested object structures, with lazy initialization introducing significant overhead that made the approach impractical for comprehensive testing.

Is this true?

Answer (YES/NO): NO